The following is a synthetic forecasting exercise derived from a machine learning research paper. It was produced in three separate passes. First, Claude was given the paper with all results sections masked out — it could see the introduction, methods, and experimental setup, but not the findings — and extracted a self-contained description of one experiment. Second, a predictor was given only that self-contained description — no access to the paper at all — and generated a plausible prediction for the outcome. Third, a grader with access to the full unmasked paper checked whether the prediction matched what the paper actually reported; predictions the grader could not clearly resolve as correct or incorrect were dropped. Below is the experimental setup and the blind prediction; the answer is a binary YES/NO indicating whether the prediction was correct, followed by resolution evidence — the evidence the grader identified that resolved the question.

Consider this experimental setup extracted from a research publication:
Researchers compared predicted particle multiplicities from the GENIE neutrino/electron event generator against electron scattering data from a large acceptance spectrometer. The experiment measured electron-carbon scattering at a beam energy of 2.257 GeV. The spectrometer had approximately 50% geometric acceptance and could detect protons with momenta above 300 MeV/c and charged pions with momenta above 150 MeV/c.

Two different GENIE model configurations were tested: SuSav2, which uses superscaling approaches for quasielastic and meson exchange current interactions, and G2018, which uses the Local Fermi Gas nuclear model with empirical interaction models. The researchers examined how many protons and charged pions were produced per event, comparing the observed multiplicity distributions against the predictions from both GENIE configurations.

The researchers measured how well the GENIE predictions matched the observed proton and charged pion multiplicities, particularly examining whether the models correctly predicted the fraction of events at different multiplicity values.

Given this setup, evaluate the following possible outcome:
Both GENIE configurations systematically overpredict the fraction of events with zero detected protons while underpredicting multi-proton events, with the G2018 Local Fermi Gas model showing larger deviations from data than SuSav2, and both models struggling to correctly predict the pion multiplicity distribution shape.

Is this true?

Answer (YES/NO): NO